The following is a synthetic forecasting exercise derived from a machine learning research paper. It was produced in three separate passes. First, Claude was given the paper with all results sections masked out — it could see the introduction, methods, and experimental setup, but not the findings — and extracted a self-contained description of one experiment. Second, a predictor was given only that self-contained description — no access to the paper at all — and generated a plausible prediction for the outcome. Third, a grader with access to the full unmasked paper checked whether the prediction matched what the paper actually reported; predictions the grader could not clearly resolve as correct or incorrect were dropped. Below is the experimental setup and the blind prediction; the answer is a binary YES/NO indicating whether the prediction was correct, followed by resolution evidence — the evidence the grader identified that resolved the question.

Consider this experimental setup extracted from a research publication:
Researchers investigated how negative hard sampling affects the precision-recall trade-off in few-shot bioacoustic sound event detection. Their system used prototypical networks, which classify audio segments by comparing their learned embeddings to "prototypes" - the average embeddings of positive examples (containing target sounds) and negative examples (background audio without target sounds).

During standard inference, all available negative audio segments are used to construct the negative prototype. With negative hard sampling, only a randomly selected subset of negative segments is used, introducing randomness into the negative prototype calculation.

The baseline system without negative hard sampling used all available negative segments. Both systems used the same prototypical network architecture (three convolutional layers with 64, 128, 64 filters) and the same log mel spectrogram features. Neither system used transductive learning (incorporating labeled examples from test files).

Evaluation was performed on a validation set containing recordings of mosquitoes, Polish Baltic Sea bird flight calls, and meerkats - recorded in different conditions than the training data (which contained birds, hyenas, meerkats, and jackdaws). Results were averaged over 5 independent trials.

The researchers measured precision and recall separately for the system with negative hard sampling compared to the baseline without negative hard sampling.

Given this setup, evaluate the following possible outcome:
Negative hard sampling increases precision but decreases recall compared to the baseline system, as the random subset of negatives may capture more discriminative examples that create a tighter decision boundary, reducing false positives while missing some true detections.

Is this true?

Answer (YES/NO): NO